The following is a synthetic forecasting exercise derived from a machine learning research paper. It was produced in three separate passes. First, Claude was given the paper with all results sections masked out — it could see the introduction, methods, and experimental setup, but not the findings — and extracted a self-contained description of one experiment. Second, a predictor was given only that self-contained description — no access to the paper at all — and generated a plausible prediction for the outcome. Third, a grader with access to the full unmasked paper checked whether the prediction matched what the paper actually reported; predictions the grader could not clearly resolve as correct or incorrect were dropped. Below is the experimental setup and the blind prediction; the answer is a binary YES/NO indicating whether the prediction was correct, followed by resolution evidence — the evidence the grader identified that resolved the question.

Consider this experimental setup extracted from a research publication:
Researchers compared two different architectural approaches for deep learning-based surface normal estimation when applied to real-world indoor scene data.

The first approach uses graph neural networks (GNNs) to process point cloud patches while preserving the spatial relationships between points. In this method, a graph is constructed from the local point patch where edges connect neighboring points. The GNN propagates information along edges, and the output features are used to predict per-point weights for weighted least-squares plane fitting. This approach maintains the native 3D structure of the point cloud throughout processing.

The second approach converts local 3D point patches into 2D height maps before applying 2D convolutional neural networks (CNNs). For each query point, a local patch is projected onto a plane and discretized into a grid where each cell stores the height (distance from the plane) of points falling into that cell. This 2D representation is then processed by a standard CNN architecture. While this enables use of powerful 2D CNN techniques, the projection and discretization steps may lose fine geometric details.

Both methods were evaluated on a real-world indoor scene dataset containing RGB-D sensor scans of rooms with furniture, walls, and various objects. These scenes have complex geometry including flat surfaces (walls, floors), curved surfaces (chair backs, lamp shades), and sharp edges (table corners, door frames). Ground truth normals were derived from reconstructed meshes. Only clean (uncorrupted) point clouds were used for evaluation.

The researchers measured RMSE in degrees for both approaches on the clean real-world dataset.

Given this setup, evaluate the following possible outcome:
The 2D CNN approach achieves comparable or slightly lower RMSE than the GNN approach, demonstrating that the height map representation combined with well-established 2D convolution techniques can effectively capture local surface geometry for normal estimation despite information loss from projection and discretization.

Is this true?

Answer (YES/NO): NO